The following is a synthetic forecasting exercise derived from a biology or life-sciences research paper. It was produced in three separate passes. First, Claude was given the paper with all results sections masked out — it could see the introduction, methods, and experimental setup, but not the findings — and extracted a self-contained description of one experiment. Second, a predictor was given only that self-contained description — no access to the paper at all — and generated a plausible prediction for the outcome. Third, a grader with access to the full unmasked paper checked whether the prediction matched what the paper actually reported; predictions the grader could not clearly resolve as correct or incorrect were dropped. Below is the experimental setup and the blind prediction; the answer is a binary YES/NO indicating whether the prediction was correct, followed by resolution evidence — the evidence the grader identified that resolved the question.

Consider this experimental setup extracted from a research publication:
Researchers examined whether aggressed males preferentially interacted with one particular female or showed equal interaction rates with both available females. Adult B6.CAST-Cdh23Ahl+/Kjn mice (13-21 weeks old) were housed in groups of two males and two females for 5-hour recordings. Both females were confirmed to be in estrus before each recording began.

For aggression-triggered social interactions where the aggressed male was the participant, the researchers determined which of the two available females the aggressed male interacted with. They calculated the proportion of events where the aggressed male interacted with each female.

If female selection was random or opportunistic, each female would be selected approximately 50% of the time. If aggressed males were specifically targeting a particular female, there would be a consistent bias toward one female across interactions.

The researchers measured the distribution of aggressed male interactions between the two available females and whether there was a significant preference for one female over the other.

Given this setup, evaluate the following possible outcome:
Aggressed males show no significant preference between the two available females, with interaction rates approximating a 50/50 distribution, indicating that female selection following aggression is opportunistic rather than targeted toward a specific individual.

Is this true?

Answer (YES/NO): YES